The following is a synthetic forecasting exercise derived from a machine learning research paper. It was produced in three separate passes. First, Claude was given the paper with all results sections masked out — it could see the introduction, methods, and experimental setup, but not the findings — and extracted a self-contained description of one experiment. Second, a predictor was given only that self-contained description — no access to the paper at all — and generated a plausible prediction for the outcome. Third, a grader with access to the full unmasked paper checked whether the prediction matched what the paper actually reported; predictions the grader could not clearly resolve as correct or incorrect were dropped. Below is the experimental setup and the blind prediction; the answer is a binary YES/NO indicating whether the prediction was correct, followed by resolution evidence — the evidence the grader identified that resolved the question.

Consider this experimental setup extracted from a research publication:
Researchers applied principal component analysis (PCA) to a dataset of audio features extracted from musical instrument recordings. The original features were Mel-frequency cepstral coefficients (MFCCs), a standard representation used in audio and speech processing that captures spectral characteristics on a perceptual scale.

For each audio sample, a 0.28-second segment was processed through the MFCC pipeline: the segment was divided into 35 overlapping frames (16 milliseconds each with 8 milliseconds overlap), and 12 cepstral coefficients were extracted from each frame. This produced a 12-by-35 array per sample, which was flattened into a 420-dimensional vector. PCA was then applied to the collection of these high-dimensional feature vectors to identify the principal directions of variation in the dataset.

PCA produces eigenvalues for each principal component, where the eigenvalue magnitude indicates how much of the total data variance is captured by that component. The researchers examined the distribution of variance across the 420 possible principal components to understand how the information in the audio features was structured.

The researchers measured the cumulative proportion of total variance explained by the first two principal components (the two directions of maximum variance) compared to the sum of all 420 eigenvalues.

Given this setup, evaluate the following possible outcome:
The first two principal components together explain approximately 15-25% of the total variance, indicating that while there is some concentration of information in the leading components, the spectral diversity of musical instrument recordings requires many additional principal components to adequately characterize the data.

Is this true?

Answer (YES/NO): NO